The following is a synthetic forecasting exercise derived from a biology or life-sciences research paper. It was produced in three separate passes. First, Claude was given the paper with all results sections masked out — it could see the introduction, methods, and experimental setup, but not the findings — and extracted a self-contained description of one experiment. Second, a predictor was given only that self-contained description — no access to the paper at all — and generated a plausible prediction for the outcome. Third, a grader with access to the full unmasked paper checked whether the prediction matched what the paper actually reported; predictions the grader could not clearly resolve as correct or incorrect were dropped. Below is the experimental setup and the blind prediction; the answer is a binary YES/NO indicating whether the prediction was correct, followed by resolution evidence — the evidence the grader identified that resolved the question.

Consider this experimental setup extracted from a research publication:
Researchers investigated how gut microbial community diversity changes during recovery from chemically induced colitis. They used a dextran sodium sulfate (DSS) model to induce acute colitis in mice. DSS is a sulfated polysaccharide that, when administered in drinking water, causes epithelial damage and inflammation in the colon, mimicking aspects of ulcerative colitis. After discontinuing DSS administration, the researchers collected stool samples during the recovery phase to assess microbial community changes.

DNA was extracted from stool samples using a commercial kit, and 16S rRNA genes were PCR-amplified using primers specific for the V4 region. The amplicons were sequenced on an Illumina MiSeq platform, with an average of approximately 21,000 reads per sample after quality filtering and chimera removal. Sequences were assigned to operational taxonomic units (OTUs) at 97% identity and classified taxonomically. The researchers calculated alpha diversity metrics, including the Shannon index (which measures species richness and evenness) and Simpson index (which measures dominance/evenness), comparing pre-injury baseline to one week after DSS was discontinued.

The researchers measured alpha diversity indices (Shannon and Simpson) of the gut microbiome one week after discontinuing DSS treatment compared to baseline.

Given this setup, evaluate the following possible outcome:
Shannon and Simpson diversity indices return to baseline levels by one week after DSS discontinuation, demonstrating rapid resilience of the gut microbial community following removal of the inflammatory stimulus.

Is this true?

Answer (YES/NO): NO